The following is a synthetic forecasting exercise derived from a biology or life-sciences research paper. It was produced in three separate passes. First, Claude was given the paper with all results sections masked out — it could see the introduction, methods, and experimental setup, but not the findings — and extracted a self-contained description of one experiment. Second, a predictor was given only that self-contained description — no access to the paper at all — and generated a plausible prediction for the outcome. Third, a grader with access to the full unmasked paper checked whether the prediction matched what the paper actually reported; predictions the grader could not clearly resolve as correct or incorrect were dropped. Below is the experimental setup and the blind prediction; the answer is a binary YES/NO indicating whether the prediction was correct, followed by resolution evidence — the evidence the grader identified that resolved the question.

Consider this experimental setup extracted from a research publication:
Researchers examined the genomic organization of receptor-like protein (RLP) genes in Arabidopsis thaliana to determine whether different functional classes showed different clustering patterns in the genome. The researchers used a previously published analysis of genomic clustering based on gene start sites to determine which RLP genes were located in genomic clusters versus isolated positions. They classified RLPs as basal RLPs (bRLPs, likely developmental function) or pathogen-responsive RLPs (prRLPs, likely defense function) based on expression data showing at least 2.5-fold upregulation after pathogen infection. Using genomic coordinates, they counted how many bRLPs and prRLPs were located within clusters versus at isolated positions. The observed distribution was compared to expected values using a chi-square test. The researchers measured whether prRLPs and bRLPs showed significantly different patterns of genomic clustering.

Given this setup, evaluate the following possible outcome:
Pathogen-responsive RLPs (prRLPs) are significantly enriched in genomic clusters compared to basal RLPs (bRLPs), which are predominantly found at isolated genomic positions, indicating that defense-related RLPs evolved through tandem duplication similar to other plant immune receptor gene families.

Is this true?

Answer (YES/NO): YES